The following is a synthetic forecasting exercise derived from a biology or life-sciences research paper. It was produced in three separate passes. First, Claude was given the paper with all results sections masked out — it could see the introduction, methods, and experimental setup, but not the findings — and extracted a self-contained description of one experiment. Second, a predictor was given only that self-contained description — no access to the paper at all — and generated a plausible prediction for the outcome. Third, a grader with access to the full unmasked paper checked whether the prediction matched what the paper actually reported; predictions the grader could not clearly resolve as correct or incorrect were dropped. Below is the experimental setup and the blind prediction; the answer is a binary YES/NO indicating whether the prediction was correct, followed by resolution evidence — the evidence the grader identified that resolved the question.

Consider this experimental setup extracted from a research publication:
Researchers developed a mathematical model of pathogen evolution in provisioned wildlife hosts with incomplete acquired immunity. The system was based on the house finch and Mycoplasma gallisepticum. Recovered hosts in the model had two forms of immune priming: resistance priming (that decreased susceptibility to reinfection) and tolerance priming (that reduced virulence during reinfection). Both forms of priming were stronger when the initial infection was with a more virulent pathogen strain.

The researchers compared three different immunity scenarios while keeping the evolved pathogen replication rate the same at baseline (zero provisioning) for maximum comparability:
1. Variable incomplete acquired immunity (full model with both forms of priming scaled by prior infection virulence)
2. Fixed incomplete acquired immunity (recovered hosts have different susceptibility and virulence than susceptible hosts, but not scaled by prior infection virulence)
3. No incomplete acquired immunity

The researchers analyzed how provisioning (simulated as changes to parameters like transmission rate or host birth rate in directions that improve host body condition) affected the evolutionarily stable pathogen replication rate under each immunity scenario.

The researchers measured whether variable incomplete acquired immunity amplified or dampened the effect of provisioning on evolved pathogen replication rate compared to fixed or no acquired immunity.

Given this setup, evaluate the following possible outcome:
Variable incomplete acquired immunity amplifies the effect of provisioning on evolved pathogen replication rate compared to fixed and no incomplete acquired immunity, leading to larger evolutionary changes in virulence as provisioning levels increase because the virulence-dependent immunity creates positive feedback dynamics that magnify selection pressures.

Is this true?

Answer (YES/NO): YES